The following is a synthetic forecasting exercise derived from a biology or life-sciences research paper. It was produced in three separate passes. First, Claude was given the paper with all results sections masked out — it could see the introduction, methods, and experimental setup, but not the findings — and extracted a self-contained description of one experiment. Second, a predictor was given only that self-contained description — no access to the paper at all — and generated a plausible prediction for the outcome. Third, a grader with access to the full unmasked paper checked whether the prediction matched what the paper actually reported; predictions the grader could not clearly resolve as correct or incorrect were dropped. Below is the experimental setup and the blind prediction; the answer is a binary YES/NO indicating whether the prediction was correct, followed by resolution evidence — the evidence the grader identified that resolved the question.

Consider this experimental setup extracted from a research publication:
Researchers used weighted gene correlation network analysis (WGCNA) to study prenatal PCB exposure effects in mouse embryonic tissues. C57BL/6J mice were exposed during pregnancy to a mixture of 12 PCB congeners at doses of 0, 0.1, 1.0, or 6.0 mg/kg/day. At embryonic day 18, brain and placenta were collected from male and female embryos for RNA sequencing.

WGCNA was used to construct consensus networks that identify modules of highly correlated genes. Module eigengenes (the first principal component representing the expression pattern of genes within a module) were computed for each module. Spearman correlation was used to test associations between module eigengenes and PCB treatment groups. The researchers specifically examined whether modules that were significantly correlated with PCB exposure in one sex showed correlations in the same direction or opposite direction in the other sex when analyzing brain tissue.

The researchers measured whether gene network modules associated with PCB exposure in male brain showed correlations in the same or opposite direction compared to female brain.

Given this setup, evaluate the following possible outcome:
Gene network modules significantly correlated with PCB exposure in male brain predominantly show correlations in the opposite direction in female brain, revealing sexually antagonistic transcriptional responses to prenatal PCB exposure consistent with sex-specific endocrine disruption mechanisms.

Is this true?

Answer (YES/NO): NO